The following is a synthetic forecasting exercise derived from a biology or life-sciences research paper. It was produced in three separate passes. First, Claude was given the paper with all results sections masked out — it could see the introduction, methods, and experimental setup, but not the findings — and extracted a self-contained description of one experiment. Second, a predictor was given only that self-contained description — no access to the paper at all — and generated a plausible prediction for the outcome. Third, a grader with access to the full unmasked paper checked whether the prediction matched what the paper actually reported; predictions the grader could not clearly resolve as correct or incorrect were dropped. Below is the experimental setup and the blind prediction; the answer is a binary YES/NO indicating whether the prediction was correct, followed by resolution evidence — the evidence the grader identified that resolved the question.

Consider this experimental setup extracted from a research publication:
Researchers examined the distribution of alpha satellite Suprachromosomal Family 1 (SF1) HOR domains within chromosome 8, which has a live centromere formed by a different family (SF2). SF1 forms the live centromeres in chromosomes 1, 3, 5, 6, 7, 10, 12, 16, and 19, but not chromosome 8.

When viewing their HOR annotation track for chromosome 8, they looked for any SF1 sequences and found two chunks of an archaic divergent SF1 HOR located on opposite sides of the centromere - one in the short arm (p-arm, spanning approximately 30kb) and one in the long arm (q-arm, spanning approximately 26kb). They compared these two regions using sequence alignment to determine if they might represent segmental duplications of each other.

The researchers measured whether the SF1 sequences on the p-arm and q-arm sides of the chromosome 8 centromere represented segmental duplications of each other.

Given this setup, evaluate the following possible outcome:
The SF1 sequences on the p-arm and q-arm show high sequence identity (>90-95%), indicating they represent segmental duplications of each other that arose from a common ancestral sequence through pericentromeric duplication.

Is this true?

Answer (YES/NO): YES